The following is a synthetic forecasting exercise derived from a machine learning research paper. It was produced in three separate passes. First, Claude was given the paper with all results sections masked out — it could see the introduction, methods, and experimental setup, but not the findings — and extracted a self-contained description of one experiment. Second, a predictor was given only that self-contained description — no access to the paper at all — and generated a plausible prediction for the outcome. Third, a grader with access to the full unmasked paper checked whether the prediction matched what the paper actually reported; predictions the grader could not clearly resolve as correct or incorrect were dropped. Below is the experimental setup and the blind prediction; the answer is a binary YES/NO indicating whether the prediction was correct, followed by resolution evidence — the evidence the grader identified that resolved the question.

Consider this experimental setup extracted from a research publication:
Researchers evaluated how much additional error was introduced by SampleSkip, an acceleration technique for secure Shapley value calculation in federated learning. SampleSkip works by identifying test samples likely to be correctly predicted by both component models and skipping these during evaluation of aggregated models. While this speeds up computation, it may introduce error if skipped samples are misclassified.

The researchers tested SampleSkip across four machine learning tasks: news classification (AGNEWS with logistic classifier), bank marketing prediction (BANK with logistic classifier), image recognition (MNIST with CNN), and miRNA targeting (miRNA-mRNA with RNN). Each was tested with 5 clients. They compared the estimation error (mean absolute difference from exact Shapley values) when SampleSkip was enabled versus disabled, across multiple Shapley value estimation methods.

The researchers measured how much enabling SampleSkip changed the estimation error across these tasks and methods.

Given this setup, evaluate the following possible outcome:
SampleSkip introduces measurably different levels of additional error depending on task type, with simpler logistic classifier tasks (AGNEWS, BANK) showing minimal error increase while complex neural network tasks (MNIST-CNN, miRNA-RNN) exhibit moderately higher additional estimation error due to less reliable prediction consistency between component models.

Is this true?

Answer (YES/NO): YES